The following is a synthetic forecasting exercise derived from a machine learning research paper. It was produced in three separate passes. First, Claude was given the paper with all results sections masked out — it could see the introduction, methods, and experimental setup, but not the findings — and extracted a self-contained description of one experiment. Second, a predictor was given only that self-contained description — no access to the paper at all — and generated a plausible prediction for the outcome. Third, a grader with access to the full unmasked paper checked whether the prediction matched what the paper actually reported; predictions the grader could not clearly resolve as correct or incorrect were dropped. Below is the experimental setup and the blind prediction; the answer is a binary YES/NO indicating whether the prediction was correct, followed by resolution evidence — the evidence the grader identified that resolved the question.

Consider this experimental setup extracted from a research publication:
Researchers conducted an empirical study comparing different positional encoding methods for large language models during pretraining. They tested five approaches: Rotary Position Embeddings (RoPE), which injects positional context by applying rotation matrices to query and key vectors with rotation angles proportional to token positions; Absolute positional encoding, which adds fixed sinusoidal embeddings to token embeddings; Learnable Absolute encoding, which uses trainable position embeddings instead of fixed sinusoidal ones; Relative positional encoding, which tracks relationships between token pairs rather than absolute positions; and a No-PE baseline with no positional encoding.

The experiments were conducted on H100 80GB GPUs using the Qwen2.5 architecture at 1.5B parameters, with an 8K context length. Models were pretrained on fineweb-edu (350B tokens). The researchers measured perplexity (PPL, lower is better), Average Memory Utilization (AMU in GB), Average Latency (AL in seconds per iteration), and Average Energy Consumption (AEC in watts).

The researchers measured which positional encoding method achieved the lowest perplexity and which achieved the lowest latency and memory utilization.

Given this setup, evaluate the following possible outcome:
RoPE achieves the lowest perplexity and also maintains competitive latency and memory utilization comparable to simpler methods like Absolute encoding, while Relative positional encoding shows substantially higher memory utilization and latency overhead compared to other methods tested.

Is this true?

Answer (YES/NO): NO